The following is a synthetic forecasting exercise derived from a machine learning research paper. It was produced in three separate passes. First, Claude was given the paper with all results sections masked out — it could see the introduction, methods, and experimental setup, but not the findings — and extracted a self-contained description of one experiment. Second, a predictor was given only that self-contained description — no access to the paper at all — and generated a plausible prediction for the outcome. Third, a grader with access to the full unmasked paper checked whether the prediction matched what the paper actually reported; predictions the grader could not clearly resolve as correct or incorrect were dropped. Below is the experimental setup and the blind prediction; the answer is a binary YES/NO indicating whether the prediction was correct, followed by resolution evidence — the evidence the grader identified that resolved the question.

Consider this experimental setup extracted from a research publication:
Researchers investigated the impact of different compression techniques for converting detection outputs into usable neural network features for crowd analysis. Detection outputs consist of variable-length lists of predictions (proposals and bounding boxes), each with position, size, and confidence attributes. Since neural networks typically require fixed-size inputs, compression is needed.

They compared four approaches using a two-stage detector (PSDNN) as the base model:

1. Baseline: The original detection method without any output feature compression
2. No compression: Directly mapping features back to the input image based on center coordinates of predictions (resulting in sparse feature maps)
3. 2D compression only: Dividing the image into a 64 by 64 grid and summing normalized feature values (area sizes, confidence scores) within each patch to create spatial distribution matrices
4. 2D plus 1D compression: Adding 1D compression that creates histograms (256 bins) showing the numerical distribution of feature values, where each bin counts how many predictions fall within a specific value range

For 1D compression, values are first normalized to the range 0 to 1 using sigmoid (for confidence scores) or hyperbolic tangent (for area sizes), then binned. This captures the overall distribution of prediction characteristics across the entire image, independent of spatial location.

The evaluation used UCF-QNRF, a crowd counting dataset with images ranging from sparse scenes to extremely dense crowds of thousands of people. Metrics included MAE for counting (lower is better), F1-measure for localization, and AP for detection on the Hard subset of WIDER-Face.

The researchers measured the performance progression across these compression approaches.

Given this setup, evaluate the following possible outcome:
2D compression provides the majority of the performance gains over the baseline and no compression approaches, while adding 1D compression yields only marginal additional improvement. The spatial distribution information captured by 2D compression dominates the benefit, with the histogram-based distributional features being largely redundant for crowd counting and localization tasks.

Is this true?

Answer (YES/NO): NO